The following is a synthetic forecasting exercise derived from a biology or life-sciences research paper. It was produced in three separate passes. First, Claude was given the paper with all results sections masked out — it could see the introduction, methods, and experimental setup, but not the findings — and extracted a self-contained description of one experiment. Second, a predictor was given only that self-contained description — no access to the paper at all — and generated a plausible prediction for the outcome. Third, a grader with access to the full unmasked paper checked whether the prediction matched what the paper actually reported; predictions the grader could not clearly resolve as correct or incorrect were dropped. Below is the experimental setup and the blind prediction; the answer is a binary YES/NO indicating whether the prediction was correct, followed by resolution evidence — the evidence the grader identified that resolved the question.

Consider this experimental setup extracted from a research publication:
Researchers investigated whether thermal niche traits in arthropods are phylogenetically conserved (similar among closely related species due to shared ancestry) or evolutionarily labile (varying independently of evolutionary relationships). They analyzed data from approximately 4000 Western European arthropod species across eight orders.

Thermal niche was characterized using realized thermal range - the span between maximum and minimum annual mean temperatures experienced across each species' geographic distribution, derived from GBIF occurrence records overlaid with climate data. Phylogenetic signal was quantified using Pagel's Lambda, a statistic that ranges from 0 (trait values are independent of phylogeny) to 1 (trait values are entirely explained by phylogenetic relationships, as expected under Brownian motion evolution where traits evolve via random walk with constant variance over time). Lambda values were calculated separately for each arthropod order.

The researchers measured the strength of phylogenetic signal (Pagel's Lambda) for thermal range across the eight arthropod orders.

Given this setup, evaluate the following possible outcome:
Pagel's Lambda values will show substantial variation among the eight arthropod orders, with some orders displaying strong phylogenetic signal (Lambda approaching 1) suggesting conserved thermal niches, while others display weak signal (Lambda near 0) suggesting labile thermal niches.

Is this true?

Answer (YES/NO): NO